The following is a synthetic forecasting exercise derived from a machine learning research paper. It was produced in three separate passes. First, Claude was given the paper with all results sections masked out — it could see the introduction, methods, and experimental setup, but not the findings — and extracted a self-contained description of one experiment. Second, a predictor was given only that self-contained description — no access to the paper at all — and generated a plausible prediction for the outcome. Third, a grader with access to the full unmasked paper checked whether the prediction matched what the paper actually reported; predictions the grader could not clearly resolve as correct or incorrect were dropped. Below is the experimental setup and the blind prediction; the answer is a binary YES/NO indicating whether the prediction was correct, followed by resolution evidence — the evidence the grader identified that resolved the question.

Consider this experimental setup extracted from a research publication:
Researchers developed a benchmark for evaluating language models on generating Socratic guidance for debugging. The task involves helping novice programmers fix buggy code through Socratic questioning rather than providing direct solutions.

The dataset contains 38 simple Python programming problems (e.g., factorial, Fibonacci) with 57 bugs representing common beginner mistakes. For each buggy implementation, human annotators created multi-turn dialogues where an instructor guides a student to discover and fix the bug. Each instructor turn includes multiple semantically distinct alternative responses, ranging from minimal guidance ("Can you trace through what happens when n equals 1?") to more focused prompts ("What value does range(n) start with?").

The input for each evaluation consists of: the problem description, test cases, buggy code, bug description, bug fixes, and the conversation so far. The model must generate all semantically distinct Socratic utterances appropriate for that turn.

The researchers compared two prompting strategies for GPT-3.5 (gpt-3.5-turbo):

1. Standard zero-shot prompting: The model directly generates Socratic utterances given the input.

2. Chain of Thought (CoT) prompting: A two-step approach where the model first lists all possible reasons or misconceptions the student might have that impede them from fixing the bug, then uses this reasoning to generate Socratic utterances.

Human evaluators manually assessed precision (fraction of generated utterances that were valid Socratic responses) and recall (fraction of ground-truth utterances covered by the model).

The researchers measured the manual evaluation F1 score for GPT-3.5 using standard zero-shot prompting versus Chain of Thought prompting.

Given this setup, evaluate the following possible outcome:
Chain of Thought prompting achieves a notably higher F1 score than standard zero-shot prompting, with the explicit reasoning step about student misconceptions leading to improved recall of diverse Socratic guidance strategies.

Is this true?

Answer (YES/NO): NO